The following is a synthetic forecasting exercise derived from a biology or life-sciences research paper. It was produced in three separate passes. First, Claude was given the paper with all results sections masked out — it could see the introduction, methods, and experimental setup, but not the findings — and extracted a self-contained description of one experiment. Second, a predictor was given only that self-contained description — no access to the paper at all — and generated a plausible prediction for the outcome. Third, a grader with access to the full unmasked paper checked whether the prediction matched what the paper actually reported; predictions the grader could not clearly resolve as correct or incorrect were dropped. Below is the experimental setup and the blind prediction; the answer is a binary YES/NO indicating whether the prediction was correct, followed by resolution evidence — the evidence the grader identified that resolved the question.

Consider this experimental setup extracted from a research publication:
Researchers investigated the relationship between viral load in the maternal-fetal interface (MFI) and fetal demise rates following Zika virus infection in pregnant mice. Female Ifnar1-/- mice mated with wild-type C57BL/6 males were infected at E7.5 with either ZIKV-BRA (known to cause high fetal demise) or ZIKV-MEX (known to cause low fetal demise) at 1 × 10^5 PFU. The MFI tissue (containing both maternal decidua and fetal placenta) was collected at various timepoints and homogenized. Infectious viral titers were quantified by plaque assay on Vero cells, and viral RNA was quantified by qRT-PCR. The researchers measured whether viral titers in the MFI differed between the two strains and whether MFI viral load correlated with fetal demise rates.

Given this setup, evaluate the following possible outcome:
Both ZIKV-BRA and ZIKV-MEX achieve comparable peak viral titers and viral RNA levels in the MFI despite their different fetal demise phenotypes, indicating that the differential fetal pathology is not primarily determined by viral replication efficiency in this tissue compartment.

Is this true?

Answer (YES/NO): NO